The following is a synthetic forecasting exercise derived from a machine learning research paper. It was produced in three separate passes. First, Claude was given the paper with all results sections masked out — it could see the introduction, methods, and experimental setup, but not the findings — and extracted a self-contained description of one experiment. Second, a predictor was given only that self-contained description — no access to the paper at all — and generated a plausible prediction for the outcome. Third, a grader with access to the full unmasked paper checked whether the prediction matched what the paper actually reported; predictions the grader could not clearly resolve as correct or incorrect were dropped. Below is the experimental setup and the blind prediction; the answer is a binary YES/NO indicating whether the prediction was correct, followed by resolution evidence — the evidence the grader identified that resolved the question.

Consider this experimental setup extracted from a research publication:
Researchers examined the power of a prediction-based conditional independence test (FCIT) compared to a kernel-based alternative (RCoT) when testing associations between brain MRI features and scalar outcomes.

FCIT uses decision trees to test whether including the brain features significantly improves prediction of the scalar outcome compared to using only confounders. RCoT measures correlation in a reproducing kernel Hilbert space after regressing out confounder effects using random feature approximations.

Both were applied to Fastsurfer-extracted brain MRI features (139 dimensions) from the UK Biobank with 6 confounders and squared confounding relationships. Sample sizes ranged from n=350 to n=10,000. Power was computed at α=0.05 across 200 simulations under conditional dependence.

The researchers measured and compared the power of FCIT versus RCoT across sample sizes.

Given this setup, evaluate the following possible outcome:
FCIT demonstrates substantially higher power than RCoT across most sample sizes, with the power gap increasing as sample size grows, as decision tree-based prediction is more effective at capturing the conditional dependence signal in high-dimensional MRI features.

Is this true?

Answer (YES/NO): NO